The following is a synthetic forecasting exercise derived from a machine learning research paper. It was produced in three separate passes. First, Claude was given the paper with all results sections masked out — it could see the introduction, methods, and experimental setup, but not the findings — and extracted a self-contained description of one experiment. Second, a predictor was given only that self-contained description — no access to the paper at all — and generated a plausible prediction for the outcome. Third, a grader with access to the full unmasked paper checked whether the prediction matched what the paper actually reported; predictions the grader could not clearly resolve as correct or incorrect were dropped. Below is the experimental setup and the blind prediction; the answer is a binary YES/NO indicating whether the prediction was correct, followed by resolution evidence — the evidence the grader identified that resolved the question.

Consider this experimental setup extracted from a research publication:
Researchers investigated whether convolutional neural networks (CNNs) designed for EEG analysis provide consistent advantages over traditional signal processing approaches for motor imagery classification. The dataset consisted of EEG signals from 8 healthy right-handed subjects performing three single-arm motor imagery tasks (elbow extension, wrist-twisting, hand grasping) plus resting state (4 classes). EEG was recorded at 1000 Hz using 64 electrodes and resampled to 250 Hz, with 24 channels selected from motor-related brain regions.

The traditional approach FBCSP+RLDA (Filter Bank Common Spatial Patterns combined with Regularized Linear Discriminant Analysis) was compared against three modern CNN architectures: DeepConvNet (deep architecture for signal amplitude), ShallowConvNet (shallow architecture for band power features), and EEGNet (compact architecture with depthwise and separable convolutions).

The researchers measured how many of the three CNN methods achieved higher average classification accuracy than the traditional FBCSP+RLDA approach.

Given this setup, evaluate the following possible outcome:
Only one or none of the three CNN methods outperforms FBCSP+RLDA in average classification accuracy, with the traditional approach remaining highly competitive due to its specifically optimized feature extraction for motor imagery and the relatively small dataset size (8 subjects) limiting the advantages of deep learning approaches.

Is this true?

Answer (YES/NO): YES